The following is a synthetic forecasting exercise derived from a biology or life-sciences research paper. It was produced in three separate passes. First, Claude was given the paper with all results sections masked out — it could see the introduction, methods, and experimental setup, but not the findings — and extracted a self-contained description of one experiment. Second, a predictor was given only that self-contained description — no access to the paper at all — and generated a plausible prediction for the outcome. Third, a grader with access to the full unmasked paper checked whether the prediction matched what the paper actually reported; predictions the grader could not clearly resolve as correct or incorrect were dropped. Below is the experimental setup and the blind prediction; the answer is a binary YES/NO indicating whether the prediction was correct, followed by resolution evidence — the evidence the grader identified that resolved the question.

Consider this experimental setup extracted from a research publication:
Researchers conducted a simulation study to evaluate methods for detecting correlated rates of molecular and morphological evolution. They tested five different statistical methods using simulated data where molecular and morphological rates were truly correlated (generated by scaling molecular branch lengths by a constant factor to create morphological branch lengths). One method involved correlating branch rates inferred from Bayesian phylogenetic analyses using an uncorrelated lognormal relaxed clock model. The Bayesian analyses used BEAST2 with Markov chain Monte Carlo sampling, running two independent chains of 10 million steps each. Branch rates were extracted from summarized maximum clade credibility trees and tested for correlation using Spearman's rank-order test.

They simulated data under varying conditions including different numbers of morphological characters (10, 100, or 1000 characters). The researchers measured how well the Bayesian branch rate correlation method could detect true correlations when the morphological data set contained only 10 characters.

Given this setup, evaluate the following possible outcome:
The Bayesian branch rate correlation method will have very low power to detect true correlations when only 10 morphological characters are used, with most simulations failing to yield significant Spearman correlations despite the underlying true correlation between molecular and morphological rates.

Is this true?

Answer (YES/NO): NO